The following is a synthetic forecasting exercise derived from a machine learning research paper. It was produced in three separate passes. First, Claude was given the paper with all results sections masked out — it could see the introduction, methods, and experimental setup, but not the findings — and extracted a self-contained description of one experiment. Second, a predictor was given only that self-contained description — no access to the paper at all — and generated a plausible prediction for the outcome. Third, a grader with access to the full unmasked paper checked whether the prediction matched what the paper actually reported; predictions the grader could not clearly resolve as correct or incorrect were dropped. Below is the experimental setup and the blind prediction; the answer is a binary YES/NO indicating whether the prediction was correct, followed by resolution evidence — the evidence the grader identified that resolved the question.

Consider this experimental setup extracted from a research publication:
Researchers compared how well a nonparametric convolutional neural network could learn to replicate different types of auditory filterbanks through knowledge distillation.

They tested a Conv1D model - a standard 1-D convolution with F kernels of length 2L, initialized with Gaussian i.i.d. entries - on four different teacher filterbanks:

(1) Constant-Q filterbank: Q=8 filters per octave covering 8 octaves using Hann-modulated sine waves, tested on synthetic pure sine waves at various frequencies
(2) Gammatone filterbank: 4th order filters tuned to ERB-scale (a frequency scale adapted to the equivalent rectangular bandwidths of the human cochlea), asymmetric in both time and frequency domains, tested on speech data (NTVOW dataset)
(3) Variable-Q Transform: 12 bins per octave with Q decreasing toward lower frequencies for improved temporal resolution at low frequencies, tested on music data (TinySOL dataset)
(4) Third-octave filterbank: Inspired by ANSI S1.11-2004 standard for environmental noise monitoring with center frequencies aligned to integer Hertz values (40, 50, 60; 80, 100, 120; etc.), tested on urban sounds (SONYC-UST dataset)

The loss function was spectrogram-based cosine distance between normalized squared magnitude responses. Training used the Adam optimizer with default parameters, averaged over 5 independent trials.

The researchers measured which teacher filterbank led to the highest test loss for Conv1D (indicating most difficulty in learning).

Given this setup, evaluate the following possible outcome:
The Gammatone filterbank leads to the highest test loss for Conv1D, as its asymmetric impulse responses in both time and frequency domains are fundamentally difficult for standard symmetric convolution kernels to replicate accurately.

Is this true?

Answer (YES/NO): NO